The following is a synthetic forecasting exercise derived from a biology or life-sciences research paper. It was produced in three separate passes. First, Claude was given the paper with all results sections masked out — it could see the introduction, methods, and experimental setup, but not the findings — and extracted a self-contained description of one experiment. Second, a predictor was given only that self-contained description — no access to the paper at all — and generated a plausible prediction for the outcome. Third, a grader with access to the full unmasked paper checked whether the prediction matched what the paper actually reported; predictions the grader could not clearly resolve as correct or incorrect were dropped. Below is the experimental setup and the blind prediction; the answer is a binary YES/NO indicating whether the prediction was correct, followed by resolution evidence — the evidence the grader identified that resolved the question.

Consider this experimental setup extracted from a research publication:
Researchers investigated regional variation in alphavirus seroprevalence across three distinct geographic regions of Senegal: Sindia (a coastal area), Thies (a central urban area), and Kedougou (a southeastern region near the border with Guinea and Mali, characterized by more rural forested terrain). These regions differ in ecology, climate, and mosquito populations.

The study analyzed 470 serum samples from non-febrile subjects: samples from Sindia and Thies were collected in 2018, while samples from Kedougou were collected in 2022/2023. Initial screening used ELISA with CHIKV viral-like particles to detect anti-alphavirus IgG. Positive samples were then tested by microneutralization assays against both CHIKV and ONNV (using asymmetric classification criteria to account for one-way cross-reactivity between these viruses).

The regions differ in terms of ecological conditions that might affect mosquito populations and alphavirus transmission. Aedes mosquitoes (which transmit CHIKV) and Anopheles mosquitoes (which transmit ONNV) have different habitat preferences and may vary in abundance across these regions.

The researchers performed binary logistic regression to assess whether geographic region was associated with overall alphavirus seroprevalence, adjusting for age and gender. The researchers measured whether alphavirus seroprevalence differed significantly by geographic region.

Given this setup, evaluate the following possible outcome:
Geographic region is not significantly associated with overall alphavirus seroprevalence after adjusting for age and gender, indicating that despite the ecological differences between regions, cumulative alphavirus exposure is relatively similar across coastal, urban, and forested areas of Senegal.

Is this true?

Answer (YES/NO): NO